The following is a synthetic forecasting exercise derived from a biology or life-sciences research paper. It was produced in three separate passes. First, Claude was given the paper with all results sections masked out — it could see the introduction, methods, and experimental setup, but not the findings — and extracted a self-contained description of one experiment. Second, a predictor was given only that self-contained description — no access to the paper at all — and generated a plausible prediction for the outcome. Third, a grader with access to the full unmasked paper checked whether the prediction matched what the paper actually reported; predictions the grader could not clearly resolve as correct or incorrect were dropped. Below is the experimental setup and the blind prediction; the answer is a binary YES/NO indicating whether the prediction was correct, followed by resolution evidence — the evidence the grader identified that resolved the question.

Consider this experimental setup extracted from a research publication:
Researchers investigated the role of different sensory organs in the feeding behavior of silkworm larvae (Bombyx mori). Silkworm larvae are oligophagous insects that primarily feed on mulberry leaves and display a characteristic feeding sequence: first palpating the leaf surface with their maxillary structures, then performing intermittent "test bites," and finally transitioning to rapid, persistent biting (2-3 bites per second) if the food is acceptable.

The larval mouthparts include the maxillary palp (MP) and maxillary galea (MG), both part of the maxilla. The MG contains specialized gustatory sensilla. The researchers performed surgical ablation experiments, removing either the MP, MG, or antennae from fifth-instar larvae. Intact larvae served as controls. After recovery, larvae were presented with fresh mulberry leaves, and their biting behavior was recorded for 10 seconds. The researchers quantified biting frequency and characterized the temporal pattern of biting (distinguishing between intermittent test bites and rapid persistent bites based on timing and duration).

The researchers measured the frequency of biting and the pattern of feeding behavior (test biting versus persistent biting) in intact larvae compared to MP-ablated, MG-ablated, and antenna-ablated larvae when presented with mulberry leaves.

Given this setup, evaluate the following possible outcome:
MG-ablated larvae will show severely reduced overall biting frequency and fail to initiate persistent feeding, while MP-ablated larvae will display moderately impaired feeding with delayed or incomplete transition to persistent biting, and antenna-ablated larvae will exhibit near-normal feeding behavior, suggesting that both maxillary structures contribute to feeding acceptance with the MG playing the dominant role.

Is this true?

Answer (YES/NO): NO